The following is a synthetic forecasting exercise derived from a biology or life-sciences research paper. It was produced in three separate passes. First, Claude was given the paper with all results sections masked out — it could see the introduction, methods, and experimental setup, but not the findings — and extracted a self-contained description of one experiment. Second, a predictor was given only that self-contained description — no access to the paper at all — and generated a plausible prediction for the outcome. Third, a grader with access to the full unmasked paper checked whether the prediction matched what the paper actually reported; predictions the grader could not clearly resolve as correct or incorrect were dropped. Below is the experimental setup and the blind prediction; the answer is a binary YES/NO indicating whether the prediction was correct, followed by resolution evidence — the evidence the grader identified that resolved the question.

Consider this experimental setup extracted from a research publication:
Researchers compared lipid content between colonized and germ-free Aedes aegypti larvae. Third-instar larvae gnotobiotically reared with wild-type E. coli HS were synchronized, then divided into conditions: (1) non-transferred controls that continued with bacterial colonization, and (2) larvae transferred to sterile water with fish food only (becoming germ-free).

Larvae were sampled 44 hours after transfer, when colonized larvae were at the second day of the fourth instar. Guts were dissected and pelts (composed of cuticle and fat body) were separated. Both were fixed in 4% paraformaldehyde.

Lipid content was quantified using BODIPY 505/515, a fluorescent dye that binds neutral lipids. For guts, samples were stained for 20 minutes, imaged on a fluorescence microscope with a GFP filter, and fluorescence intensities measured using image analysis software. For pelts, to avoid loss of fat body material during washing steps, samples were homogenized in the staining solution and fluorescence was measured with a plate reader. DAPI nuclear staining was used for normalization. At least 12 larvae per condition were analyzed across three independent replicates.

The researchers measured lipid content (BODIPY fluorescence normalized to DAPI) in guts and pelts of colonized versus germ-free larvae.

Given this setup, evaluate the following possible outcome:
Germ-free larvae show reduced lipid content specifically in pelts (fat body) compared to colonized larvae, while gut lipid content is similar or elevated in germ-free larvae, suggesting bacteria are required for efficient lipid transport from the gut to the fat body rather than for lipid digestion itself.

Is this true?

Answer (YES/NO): YES